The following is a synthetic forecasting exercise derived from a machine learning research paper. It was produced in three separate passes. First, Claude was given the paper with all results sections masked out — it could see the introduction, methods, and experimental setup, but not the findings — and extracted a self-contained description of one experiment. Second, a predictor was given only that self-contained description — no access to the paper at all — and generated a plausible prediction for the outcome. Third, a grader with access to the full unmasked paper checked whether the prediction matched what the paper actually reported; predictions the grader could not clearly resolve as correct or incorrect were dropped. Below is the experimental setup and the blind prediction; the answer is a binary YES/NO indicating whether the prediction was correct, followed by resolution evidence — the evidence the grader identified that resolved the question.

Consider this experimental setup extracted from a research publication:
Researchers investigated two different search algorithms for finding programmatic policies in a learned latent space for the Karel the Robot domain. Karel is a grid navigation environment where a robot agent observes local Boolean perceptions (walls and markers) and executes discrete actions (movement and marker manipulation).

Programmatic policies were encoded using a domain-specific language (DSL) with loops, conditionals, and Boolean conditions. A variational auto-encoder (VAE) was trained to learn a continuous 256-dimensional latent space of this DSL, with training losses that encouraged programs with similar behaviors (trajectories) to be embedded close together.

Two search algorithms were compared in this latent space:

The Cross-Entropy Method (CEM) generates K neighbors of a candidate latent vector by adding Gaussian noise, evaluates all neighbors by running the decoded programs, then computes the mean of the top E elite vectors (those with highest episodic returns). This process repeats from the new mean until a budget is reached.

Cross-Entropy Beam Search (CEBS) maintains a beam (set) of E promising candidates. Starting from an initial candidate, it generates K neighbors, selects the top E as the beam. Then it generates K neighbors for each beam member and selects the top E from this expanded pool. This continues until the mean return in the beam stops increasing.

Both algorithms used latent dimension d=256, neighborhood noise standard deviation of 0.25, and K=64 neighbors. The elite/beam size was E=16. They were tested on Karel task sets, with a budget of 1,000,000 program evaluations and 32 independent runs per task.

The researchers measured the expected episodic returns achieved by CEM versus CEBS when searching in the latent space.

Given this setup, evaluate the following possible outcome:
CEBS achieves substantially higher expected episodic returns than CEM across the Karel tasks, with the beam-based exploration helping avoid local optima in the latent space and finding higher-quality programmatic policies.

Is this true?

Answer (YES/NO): NO